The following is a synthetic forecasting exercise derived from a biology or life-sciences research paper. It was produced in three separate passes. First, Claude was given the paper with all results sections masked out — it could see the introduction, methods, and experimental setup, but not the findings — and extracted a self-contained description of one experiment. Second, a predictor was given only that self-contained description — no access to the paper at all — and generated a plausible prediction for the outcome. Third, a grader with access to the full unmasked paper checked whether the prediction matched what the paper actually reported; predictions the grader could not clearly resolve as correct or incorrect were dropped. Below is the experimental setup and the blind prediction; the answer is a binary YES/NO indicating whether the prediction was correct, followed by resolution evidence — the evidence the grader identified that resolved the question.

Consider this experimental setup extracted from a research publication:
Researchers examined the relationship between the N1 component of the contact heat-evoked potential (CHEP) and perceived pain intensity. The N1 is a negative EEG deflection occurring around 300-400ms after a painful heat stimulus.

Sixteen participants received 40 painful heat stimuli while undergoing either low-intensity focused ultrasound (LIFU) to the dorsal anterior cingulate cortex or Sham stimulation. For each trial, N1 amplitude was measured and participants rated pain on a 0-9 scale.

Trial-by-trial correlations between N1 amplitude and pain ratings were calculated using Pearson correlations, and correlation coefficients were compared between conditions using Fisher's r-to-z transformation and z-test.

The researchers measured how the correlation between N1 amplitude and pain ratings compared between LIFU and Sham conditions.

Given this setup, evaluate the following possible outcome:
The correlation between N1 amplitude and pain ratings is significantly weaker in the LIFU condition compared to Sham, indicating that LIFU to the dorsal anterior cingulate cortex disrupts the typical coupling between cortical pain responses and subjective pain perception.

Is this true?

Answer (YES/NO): NO